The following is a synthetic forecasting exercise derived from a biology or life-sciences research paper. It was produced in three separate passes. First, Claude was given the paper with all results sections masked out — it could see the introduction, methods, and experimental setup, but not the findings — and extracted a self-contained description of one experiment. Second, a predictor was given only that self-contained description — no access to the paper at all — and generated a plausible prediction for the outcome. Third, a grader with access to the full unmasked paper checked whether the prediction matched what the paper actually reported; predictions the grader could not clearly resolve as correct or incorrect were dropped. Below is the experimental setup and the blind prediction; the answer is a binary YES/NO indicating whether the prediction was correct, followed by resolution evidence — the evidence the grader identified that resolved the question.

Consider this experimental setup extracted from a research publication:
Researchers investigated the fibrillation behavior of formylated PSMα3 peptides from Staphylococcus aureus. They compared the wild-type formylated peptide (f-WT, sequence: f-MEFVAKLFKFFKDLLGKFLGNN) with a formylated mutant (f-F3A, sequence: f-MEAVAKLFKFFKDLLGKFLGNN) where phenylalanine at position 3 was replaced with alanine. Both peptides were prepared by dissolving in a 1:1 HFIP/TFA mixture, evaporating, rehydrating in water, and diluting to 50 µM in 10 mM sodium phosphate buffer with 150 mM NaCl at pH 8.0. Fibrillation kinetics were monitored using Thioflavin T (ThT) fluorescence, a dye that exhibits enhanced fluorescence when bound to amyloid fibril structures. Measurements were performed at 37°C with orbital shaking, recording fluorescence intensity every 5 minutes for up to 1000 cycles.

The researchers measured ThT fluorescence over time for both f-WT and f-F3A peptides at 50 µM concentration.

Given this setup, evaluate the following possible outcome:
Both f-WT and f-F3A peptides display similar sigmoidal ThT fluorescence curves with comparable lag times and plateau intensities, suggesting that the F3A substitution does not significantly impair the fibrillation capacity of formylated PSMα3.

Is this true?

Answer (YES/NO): NO